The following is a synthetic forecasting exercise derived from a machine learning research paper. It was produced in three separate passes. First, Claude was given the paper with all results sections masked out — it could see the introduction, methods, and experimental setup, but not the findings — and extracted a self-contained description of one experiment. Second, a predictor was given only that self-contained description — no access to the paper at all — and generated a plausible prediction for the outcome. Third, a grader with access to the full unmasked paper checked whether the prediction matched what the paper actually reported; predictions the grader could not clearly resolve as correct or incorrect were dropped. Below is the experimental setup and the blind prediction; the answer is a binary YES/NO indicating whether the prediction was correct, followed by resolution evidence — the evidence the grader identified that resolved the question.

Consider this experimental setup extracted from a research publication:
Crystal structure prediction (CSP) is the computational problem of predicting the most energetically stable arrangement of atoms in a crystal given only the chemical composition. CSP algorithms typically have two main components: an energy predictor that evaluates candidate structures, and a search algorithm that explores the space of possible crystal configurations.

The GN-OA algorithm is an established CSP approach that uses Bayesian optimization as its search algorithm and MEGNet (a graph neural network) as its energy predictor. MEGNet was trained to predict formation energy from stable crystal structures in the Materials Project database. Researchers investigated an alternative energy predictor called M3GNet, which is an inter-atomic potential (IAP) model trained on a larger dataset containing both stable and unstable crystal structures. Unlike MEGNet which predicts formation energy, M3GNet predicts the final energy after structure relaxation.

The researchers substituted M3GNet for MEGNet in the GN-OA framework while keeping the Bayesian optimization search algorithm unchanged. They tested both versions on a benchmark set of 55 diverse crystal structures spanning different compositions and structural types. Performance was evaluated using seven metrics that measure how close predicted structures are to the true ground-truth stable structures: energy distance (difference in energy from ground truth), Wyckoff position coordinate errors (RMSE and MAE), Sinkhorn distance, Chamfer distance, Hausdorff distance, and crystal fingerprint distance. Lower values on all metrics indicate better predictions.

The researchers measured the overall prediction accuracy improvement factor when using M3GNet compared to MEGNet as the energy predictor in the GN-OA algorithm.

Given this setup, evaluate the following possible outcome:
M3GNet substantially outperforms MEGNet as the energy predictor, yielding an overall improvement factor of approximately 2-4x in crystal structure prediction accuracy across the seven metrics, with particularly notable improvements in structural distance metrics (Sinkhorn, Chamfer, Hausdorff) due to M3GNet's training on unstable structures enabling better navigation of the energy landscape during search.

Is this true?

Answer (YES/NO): NO